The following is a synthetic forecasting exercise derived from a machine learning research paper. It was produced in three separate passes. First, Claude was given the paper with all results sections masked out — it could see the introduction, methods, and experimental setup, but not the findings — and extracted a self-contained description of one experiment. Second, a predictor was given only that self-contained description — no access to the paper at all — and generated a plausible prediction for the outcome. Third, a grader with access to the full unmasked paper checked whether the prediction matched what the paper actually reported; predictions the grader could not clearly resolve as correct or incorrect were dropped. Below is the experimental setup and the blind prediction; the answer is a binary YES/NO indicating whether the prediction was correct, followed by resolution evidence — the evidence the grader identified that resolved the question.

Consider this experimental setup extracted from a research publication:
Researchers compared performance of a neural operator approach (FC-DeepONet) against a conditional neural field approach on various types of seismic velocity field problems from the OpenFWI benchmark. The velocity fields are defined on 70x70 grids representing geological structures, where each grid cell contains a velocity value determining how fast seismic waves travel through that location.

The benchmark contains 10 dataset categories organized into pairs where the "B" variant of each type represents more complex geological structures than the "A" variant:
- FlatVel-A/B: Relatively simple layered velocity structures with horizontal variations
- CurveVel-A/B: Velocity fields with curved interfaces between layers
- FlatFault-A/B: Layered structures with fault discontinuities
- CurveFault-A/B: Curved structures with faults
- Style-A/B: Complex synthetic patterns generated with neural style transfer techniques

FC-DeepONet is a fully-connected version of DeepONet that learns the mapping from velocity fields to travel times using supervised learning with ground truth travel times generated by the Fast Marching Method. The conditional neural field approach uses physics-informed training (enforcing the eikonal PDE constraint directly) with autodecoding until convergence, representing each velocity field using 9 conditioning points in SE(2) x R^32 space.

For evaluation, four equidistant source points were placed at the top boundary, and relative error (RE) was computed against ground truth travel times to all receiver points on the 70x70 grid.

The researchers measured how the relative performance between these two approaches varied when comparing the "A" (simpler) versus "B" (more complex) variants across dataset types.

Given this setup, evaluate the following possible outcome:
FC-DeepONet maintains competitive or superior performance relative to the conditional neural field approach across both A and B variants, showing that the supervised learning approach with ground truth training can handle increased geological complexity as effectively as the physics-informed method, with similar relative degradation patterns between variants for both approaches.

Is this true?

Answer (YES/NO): NO